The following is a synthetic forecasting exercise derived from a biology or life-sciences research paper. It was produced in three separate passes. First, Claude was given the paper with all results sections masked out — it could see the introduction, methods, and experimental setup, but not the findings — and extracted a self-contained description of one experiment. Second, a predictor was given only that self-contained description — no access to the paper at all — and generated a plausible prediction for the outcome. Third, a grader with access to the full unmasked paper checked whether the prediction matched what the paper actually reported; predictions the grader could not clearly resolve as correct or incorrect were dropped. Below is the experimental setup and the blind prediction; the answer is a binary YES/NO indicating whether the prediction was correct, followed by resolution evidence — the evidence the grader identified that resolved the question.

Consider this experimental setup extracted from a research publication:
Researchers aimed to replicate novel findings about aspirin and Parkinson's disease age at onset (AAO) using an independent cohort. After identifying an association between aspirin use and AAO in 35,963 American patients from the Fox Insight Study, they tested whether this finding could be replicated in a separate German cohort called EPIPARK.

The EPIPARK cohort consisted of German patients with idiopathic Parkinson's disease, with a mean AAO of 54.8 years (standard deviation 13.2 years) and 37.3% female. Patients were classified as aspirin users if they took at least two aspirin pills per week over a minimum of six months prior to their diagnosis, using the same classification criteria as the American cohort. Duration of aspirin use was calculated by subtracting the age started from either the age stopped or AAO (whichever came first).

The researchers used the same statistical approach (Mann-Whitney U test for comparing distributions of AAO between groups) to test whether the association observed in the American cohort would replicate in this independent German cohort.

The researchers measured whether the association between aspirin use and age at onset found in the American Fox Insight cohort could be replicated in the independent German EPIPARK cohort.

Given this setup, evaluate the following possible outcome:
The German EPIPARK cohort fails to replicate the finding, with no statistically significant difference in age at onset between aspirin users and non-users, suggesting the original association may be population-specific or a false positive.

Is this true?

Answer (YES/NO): NO